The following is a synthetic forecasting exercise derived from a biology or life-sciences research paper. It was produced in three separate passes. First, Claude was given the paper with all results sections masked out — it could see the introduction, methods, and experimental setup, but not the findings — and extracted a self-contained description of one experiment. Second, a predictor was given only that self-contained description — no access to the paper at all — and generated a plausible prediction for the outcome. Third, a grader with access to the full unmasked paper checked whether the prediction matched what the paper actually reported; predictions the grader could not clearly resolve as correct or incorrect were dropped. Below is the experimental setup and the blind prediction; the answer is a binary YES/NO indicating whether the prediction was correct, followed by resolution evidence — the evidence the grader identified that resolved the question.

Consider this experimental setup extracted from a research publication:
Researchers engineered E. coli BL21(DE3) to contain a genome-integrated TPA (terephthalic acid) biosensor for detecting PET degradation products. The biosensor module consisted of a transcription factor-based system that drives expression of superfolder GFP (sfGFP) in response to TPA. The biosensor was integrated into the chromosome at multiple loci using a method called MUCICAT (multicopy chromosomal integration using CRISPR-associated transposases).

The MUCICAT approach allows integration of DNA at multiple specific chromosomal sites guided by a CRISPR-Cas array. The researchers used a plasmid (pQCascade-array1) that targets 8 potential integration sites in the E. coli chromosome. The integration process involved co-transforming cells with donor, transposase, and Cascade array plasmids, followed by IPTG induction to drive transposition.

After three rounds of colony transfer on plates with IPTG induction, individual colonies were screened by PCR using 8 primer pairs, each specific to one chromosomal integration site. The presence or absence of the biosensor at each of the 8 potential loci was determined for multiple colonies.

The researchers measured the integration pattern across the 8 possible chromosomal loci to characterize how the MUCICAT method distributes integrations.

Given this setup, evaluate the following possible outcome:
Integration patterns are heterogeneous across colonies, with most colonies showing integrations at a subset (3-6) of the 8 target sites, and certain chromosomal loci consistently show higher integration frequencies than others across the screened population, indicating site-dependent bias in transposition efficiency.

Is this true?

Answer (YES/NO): NO